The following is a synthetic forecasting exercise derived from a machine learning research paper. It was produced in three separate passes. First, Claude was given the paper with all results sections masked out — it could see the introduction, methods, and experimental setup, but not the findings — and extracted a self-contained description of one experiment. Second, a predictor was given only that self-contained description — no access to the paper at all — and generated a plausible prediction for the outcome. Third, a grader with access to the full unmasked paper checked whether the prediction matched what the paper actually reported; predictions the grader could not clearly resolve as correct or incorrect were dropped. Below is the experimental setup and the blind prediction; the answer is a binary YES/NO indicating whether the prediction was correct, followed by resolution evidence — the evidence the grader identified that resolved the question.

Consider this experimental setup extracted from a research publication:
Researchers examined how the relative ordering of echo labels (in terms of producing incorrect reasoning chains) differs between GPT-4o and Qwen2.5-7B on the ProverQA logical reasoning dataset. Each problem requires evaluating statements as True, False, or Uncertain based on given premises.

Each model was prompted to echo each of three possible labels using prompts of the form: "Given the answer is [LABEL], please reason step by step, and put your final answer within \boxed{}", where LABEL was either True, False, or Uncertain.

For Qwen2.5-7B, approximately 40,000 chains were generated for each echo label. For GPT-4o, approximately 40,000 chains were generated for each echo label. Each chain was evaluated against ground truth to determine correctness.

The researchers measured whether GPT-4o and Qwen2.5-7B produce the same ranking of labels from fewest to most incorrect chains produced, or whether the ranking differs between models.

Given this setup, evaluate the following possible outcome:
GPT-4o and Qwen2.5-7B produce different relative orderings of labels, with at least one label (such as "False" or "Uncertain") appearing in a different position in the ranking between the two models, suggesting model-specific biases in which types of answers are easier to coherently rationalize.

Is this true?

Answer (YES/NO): NO